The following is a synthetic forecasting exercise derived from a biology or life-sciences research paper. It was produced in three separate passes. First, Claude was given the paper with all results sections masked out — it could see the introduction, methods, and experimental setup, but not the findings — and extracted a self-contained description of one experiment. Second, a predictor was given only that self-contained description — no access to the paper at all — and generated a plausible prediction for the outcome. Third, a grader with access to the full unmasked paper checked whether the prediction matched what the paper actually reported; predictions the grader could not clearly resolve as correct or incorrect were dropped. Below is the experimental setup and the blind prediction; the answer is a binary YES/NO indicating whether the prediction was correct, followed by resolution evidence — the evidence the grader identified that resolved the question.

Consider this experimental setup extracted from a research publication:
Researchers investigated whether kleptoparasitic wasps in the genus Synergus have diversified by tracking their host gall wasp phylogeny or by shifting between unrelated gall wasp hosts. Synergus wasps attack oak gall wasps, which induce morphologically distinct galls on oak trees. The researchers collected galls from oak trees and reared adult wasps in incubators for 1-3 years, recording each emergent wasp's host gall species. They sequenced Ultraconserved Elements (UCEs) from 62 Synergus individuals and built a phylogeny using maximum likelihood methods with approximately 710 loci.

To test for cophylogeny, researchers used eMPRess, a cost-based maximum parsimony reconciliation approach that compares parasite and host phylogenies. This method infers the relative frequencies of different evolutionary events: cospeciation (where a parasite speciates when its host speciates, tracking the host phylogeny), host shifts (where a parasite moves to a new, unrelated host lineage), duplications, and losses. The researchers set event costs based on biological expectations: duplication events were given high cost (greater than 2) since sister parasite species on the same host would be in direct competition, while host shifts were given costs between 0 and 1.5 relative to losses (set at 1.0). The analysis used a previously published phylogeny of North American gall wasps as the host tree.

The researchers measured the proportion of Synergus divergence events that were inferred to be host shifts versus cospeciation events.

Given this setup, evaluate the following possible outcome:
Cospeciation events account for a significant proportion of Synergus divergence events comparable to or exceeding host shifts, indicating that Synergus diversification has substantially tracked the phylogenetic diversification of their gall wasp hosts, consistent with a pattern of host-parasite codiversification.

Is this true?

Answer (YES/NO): NO